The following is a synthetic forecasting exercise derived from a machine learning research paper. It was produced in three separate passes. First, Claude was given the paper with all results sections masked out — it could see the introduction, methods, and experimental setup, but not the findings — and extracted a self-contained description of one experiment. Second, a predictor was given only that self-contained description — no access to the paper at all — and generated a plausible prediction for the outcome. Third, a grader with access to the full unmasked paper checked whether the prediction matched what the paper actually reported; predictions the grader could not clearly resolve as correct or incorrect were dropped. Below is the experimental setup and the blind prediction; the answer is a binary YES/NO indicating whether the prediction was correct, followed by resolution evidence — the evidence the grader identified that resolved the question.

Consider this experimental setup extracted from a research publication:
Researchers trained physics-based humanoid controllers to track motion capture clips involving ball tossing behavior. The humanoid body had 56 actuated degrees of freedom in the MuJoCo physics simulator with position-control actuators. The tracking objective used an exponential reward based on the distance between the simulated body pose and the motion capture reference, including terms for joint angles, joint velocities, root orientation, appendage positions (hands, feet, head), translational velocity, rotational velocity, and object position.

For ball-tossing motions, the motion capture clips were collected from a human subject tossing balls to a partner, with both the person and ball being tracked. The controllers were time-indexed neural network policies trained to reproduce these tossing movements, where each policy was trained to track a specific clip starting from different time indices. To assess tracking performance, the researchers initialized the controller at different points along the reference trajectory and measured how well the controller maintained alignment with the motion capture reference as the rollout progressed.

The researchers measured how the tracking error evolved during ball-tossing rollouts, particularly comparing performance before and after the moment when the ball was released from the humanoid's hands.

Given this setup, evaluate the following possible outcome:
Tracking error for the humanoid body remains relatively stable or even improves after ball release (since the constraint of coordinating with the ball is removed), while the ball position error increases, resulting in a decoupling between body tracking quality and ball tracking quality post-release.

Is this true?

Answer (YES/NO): YES